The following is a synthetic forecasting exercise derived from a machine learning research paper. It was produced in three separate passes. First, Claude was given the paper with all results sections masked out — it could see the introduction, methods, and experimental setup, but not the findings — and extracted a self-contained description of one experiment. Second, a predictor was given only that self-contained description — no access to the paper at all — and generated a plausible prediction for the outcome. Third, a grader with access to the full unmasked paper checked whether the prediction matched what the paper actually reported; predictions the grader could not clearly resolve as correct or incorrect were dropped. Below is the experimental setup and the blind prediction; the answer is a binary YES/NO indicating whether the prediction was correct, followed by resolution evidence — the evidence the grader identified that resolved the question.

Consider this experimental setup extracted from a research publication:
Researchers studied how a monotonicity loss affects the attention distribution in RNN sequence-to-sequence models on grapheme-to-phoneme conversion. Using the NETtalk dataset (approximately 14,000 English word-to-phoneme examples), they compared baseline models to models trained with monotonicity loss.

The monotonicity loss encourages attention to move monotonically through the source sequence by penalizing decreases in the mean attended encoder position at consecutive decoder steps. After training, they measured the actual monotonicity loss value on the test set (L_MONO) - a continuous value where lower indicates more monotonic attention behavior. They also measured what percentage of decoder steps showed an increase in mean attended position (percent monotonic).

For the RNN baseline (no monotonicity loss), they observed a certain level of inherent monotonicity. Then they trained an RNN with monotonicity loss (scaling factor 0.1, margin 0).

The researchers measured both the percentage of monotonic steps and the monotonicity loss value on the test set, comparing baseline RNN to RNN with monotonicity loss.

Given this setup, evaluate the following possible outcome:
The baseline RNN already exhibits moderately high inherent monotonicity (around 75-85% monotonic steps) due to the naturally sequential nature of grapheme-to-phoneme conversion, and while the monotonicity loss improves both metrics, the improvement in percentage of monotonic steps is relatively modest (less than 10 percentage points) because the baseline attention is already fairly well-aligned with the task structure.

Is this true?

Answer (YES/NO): YES